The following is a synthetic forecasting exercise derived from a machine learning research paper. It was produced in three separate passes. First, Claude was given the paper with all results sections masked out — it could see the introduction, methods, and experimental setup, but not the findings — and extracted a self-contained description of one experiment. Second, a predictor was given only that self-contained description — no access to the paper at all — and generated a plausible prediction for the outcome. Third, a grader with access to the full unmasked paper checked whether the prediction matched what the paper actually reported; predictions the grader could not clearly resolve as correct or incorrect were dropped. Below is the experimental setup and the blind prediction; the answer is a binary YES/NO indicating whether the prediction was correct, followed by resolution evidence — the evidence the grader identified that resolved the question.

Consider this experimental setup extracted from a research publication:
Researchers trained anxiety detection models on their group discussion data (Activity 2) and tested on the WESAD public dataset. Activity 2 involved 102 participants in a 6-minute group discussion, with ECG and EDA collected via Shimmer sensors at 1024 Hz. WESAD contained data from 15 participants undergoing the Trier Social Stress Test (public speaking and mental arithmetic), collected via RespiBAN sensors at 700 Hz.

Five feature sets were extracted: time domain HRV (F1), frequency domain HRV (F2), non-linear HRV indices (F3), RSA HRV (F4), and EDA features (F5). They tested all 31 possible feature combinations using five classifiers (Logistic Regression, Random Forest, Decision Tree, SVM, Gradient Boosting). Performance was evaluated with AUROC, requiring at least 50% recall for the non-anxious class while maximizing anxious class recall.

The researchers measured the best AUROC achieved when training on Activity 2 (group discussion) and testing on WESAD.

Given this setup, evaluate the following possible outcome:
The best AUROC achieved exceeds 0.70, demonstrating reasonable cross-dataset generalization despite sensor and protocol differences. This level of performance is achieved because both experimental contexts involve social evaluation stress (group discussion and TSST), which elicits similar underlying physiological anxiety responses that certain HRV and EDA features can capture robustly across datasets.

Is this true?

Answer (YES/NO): YES